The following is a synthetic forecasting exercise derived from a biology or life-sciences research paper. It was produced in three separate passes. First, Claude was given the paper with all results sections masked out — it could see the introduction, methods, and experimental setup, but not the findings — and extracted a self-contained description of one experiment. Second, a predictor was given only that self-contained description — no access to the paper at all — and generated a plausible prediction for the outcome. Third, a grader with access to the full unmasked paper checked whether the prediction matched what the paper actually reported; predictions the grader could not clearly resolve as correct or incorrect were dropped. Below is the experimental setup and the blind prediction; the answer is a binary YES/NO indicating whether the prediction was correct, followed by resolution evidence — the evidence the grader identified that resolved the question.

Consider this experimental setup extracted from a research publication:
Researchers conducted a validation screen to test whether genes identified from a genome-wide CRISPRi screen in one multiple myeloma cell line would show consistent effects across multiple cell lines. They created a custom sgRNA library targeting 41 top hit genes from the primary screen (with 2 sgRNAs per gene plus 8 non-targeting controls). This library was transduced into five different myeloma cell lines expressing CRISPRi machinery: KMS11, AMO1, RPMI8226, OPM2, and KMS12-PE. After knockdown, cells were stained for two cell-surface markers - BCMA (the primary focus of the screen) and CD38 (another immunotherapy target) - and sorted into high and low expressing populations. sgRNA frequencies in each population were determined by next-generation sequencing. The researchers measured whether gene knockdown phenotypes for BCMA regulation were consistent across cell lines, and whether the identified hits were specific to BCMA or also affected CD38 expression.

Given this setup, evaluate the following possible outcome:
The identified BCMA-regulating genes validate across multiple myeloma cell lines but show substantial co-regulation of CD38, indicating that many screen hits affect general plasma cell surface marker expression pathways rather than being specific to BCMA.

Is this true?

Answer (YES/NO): NO